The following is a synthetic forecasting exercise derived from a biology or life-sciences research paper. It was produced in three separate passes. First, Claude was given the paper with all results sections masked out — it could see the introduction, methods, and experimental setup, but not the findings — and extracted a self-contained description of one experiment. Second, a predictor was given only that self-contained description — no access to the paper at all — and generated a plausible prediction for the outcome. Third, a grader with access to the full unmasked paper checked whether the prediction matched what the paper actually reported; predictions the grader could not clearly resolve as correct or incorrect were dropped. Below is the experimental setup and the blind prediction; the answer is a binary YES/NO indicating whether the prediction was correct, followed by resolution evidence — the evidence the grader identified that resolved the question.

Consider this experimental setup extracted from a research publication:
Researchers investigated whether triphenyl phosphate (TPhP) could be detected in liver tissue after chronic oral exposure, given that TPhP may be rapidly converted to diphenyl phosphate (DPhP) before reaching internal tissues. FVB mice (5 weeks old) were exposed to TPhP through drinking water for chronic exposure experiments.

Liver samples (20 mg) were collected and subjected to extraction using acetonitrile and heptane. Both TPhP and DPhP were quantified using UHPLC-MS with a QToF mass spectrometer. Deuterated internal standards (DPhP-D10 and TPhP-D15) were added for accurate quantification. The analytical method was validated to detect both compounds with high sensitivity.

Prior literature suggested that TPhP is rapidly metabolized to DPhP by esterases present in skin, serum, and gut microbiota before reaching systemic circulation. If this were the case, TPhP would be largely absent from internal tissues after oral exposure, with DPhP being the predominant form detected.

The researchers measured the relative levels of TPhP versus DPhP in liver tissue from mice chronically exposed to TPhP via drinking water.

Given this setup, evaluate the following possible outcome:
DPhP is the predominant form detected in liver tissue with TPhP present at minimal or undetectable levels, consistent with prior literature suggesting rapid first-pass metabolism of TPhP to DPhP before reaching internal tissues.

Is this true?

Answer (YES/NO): NO